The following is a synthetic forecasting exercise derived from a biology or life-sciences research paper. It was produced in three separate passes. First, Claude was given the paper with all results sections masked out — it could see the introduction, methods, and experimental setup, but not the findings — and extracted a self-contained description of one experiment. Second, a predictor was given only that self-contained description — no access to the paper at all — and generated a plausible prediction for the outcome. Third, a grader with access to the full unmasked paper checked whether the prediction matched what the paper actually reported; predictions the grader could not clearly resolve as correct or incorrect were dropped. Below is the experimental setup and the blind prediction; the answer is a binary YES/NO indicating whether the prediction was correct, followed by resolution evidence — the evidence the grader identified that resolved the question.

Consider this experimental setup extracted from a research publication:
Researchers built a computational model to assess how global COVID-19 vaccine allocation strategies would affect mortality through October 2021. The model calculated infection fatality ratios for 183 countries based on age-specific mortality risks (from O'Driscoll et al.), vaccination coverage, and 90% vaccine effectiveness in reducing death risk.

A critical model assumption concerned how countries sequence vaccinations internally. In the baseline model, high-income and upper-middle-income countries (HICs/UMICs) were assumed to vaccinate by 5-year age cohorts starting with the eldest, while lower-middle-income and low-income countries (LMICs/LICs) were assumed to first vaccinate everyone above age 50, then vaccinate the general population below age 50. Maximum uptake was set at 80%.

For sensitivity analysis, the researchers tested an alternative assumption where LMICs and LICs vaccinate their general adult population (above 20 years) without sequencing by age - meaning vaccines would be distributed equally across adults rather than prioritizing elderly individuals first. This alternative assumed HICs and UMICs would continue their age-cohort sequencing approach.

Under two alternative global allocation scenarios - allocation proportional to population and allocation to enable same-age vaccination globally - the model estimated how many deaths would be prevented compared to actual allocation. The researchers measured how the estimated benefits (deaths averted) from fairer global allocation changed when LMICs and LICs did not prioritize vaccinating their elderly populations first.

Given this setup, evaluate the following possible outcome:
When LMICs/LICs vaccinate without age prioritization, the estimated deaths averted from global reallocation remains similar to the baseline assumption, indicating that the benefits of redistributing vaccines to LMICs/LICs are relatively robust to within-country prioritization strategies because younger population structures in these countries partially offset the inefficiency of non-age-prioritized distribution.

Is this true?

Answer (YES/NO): NO